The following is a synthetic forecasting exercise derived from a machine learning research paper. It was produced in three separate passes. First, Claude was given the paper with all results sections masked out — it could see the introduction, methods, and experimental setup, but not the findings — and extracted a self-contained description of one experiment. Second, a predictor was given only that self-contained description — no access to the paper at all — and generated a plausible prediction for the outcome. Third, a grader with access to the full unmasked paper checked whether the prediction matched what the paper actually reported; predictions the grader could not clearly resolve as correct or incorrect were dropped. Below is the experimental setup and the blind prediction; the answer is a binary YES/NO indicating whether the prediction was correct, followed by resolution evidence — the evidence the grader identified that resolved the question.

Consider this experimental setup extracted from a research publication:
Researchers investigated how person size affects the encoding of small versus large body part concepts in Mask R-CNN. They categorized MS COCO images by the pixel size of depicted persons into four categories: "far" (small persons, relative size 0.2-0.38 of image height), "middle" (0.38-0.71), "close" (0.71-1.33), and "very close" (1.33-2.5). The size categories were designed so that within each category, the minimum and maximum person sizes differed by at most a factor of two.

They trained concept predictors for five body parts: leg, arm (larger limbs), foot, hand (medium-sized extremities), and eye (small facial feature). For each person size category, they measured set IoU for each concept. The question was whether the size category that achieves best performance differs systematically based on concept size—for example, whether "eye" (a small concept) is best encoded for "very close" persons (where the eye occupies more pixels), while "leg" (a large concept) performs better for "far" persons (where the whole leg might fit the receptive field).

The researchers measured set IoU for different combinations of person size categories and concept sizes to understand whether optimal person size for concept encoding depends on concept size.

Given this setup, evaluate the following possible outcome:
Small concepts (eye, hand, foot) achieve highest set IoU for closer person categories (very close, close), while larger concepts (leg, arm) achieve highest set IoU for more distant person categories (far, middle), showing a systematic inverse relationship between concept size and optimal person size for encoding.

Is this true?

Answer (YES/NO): NO